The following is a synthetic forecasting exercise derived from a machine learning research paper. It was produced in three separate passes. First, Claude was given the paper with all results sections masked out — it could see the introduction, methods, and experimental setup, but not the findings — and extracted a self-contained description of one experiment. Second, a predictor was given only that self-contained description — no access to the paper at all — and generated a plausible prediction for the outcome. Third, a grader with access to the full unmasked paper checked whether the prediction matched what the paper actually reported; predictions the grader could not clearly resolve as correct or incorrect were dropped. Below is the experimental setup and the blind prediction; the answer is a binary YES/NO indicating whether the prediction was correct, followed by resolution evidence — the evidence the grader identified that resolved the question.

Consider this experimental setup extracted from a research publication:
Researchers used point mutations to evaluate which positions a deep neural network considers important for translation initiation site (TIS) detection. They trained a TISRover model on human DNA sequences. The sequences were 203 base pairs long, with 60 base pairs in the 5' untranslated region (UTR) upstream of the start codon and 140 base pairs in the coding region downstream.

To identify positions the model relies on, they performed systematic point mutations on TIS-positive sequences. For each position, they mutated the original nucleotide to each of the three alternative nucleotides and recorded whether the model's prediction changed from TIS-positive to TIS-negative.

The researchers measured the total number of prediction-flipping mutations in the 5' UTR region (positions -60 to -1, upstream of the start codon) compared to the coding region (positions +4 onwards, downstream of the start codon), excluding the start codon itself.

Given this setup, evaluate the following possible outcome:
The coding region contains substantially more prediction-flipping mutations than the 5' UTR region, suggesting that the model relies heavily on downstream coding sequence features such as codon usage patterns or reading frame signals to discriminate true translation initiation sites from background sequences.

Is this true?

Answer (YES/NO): YES